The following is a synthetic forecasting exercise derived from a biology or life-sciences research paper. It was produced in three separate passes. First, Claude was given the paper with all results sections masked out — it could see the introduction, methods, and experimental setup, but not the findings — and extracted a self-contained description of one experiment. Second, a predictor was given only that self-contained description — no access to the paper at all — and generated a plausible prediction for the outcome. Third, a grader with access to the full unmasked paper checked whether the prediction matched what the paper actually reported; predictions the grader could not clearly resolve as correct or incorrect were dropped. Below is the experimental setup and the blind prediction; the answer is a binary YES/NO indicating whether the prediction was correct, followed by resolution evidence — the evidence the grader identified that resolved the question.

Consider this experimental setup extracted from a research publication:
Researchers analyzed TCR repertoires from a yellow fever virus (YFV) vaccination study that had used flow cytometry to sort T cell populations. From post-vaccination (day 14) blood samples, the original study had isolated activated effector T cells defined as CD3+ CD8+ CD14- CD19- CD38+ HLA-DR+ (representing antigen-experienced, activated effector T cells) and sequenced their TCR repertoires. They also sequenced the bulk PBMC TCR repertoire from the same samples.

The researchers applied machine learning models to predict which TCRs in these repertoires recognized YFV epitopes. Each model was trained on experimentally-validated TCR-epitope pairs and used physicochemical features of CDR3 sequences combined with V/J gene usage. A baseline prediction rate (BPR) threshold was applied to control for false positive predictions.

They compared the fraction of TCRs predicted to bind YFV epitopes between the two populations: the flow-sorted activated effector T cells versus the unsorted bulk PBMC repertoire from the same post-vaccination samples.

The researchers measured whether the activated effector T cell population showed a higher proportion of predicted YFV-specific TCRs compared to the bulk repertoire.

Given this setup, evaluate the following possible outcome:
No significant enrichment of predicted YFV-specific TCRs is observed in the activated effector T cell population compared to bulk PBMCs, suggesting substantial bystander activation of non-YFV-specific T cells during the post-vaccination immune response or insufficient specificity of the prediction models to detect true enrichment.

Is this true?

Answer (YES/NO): NO